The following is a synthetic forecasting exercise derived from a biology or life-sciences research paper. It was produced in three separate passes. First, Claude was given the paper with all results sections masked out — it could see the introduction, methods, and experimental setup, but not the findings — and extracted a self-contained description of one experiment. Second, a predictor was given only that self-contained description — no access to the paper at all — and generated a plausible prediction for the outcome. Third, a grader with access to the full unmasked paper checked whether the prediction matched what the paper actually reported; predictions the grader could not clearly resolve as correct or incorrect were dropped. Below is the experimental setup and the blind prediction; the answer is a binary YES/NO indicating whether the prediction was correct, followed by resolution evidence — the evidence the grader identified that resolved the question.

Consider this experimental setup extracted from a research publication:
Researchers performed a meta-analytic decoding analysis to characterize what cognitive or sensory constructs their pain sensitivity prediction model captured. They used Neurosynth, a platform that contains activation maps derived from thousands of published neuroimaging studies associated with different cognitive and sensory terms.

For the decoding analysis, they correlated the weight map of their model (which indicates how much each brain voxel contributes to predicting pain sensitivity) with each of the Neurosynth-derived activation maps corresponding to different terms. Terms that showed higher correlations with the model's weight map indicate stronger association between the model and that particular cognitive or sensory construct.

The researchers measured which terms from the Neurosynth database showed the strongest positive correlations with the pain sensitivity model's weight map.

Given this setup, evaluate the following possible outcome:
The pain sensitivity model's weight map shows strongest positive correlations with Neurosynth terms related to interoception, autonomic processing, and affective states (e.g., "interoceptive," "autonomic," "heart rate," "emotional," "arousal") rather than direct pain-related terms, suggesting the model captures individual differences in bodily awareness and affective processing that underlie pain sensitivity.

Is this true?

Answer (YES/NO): NO